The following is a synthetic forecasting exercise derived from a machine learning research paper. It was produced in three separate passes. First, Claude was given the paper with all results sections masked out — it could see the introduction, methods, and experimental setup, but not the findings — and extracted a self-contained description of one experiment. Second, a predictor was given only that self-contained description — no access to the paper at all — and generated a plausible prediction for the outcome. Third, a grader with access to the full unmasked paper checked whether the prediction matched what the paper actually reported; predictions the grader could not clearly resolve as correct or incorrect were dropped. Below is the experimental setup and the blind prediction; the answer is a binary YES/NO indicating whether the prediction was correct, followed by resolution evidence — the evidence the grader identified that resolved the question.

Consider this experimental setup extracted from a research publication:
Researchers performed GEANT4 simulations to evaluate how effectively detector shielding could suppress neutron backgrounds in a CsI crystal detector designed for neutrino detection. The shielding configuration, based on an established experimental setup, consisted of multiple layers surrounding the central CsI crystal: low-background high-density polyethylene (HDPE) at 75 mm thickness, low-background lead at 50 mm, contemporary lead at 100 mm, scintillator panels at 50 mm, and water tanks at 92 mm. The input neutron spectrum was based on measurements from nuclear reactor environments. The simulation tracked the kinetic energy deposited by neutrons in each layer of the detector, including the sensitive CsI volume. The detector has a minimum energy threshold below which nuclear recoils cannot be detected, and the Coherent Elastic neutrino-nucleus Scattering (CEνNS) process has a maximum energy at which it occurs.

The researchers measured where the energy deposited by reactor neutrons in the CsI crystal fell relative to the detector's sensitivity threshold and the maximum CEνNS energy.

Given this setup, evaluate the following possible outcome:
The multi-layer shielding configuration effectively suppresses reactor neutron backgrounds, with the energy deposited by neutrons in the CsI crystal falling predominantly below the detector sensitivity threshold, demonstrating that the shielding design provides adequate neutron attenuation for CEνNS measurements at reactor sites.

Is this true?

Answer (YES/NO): YES